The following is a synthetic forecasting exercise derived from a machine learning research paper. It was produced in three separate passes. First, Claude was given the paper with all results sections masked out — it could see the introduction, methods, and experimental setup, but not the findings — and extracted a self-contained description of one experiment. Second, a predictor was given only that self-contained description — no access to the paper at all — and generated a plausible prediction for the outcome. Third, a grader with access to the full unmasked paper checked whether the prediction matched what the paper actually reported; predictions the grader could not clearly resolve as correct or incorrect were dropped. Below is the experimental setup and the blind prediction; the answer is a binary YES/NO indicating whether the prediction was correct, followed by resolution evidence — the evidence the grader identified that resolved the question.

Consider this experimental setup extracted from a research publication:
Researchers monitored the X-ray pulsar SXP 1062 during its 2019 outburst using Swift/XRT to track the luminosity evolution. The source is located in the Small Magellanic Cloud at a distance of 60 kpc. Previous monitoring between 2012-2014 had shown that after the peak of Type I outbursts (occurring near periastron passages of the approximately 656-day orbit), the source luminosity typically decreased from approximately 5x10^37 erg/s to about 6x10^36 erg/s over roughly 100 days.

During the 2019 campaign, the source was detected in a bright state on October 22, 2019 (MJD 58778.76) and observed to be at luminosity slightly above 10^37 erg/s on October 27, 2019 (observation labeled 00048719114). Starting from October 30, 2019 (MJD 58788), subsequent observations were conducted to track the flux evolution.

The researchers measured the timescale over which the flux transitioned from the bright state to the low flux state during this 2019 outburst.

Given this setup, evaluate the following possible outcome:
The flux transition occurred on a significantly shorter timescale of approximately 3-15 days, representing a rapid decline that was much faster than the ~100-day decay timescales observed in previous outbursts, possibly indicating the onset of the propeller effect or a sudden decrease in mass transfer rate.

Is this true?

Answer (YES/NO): YES